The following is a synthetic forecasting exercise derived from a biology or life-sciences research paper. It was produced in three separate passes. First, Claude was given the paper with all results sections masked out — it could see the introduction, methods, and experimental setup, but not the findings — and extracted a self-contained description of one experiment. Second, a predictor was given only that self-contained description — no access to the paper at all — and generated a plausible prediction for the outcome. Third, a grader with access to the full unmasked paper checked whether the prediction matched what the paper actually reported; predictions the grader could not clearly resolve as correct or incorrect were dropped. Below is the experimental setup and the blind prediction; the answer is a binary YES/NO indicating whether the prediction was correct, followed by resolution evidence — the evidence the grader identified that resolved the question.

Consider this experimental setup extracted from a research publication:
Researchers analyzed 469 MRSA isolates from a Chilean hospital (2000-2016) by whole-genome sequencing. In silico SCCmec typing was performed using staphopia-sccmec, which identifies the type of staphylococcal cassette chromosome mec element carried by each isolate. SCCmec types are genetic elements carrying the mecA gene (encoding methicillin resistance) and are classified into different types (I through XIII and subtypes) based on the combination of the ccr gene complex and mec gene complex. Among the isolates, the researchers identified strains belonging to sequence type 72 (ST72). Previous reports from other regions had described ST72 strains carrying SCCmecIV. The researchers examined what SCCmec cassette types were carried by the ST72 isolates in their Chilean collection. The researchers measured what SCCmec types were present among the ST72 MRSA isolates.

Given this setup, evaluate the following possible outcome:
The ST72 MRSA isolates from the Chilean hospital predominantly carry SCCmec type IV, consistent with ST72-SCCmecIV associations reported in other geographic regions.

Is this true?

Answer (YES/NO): NO